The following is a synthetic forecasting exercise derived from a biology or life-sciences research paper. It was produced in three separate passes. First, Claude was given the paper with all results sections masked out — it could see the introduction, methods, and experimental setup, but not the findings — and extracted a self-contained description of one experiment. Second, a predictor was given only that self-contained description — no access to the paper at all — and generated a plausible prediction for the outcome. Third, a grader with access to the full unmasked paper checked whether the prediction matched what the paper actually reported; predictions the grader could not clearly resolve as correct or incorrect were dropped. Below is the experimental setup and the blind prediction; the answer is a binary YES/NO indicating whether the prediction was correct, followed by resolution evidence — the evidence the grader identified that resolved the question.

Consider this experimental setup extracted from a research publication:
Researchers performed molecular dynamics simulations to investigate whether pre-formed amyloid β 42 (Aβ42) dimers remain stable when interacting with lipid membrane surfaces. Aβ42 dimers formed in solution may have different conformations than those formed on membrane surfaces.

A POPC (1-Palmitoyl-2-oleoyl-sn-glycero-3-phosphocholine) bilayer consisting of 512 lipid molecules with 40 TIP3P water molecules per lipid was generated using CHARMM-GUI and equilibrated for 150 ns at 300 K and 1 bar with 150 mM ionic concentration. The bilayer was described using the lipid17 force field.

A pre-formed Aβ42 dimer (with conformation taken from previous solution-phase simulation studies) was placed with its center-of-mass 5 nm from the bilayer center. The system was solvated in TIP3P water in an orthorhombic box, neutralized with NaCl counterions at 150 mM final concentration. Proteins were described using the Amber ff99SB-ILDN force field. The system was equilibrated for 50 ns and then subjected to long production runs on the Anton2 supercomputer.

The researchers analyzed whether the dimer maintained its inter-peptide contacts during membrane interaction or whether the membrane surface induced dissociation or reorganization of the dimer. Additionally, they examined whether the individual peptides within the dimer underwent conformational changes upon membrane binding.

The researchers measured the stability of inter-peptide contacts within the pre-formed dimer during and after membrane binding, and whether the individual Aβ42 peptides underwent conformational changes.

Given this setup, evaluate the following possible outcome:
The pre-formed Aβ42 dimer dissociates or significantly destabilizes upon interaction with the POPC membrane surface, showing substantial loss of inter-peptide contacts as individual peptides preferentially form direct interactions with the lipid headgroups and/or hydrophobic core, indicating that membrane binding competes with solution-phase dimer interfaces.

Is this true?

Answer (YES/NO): NO